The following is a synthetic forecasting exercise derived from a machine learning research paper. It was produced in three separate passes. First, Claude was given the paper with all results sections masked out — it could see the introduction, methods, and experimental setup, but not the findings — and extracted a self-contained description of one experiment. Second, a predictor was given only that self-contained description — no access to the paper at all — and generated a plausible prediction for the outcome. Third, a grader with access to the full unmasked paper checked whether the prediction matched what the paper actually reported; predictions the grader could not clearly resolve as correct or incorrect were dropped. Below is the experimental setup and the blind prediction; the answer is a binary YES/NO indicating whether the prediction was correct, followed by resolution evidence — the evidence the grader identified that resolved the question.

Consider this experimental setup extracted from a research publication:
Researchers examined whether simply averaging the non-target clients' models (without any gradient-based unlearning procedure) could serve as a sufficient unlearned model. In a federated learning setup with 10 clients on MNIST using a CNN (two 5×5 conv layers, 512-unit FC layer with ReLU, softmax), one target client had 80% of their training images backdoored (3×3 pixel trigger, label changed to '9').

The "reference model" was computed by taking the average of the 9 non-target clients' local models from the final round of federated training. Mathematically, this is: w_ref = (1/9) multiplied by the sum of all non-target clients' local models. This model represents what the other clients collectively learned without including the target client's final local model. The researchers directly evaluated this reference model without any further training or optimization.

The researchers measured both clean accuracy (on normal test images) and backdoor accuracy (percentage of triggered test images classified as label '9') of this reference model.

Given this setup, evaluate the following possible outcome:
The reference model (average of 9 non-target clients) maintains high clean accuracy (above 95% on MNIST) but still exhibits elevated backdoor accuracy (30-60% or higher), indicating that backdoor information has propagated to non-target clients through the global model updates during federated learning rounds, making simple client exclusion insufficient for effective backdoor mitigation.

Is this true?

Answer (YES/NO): YES